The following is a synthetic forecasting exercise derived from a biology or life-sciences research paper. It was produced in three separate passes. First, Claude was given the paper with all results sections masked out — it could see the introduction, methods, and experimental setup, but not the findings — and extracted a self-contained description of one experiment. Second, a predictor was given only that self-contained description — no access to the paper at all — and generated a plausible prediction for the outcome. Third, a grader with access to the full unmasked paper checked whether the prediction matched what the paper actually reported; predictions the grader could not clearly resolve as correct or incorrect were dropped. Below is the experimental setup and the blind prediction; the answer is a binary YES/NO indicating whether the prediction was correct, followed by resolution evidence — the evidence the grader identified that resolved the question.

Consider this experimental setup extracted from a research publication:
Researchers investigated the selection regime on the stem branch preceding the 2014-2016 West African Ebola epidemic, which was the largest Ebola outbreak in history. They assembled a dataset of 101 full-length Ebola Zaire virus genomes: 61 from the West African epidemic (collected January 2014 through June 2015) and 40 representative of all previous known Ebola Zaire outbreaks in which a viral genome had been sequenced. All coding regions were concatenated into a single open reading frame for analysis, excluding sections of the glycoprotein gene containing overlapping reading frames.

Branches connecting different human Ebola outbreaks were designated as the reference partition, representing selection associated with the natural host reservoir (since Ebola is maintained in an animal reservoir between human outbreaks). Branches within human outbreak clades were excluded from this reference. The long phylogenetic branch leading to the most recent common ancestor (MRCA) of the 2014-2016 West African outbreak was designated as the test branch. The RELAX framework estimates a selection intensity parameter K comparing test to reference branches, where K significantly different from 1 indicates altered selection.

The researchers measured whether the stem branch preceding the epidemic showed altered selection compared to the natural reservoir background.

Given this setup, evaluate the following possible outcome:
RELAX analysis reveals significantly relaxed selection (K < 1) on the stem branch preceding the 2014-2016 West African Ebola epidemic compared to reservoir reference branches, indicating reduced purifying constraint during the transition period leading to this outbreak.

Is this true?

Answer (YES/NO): NO